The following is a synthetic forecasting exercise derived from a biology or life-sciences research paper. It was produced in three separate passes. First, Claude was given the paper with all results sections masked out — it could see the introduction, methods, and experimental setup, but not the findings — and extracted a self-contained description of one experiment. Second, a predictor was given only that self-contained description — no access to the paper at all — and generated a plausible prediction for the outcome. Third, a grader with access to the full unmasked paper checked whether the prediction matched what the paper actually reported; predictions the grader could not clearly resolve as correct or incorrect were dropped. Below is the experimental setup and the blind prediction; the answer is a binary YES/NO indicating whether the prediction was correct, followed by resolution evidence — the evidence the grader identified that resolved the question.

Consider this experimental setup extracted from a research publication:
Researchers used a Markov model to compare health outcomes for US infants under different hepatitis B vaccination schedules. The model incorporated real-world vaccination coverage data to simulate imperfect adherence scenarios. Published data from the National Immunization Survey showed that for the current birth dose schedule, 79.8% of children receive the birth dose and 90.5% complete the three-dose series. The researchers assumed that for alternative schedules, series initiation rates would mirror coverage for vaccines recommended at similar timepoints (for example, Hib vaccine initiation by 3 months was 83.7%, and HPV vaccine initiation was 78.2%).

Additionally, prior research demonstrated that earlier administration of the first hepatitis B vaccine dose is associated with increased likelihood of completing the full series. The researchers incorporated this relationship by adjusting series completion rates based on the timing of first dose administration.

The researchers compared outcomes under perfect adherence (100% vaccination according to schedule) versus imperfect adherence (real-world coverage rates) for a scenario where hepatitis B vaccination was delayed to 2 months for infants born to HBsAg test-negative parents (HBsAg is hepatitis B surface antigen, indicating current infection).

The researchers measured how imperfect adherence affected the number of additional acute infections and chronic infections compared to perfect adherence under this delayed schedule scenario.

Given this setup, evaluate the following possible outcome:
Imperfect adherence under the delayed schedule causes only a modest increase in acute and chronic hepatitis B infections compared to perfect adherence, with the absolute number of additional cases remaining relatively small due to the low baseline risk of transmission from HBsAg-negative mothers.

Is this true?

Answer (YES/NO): NO